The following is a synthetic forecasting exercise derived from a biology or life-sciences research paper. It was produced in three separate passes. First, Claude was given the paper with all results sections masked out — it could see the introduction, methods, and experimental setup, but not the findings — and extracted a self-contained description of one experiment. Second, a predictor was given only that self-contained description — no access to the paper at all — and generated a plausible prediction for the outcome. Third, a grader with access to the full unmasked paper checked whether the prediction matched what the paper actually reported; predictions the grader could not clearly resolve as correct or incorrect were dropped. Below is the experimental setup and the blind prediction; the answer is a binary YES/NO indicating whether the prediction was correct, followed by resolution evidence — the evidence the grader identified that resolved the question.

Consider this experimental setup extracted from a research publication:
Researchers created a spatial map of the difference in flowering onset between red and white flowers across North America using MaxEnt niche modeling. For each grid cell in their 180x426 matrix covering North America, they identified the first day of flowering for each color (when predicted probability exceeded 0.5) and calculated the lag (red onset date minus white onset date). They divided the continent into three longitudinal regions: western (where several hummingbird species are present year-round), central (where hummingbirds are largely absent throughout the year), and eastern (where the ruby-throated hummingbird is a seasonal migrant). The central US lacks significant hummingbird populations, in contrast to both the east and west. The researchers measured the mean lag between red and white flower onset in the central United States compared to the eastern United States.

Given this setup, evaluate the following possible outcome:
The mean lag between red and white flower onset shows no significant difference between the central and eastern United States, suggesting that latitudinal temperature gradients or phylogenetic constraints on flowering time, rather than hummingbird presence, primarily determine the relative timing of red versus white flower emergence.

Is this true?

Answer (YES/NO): NO